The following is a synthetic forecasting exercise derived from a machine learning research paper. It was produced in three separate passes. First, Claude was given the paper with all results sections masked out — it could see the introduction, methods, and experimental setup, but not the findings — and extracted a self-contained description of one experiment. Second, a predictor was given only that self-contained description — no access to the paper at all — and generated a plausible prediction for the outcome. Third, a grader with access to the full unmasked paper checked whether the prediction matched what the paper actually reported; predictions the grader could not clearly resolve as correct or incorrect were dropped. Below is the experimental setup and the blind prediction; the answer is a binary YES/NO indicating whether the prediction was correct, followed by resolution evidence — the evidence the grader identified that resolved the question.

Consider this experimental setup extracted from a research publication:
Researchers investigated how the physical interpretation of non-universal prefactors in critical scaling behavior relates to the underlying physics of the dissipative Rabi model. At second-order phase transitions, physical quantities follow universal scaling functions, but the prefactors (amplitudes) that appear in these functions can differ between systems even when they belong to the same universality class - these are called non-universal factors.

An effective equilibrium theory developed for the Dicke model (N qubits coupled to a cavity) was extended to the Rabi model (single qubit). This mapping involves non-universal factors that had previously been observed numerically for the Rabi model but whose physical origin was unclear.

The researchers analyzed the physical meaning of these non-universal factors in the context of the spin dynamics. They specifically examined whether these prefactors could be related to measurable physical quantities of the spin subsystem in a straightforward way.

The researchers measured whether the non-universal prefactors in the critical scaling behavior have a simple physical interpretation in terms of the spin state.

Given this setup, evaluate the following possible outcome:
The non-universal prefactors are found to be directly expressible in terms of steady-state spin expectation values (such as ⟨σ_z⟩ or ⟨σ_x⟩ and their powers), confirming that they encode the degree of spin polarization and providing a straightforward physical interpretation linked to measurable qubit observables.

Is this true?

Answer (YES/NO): YES